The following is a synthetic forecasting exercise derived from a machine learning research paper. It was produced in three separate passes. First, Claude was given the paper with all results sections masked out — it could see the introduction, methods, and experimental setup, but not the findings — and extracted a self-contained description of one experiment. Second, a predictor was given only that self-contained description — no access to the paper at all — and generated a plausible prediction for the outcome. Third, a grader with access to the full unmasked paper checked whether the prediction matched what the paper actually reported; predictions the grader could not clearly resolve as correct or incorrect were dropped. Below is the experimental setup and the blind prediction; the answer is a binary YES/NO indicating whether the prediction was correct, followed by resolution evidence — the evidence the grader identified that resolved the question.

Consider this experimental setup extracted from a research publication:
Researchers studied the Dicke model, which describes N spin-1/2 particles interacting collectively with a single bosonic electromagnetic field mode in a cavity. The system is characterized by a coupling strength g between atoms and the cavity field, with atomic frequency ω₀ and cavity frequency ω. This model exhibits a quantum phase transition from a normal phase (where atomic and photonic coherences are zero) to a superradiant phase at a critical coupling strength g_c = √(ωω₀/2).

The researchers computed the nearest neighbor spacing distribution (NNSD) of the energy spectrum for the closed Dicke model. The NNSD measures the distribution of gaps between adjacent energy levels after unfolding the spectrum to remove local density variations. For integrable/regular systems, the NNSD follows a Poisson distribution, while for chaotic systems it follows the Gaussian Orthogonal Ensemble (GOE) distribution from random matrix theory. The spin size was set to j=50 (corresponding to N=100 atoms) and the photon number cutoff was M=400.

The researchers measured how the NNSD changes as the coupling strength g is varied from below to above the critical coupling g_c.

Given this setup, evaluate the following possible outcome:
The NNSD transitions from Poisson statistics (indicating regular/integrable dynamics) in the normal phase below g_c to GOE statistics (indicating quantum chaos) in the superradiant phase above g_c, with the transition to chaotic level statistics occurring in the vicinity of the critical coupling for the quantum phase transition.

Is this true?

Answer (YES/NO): YES